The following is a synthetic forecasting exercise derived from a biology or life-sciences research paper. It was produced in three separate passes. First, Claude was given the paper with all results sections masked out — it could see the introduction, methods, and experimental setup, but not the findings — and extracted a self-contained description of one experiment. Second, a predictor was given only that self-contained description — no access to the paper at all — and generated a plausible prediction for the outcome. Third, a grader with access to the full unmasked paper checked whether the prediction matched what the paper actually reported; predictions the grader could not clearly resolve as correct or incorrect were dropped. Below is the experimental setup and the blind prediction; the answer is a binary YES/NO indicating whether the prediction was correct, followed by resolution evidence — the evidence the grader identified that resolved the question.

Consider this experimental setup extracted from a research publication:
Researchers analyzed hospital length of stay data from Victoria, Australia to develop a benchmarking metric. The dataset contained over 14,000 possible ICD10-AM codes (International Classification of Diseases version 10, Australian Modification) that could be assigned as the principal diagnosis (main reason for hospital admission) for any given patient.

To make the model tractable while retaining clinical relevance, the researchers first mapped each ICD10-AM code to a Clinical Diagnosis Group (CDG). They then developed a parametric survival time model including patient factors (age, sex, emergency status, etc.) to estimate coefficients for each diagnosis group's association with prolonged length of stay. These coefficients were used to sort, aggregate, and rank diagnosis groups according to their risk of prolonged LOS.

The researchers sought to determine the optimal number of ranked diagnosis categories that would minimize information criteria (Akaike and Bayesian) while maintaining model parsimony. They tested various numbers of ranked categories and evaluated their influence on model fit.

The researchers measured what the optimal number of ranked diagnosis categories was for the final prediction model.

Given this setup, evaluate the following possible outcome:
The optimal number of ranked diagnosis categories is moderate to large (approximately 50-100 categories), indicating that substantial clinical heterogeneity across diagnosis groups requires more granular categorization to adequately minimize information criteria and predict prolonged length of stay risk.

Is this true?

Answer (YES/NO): NO